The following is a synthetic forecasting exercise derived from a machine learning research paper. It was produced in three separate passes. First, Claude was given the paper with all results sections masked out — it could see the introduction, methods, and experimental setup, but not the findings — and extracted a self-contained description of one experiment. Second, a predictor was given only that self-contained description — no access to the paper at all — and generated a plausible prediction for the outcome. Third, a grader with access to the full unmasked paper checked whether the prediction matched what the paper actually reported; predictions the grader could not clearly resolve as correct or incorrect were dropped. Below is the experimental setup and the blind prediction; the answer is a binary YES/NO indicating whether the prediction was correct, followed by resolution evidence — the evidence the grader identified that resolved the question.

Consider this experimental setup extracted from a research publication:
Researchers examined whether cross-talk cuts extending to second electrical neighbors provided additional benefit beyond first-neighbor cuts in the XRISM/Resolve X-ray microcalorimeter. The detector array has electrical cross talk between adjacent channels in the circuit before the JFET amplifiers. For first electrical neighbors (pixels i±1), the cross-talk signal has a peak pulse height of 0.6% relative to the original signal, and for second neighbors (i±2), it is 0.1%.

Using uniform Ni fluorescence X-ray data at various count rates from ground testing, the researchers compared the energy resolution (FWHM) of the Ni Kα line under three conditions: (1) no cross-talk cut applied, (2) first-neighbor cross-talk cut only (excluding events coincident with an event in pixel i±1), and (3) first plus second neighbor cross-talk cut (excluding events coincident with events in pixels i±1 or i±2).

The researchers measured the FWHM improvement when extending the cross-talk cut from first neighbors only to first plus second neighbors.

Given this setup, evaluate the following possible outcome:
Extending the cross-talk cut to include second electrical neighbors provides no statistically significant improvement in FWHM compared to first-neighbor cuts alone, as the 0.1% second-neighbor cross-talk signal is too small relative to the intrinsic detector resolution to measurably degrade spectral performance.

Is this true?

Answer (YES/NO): YES